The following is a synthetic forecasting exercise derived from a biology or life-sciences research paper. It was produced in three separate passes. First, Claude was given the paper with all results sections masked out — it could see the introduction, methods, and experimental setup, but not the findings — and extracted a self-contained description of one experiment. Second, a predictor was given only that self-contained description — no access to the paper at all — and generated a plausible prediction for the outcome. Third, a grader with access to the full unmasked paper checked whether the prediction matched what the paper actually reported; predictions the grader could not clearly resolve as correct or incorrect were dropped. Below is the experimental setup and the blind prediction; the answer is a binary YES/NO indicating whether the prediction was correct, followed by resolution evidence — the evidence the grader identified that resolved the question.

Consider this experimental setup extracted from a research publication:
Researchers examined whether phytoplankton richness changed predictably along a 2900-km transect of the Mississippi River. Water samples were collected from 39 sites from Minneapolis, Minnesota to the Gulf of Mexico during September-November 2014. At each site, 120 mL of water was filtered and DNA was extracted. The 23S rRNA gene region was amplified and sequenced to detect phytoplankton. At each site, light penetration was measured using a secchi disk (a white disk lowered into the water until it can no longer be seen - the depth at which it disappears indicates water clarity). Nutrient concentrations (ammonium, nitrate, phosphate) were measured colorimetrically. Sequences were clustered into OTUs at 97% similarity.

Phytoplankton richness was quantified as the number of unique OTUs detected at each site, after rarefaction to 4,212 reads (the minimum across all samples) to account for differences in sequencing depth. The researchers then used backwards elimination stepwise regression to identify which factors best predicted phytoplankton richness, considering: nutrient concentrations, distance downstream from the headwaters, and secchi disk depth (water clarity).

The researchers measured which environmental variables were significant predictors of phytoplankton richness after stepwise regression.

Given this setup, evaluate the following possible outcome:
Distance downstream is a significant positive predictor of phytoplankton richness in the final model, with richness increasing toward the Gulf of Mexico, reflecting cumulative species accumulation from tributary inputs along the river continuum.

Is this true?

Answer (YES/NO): NO